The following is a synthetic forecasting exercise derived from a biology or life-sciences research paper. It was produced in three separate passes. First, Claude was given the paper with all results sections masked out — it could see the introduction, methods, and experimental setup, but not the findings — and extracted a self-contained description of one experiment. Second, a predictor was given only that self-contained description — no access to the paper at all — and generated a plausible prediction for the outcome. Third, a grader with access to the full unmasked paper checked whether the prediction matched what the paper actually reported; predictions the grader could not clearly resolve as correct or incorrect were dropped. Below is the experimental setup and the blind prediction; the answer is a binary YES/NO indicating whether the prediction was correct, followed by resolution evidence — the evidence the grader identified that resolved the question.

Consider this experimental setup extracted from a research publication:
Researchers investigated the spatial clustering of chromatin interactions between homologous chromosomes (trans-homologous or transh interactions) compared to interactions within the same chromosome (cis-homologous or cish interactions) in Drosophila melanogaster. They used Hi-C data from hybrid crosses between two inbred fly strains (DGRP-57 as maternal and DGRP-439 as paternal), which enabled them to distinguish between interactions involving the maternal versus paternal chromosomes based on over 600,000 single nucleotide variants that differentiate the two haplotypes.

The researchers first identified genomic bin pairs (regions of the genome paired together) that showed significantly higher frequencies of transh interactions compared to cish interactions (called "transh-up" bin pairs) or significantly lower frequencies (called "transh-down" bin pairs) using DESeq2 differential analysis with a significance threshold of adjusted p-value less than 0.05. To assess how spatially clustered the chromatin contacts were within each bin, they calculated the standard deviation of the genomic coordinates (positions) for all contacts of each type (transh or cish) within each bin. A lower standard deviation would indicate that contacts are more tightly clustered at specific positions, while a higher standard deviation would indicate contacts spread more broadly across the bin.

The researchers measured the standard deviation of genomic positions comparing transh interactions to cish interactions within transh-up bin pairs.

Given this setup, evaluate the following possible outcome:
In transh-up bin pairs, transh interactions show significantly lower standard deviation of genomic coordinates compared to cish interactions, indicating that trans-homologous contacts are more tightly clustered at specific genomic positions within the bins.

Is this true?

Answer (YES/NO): YES